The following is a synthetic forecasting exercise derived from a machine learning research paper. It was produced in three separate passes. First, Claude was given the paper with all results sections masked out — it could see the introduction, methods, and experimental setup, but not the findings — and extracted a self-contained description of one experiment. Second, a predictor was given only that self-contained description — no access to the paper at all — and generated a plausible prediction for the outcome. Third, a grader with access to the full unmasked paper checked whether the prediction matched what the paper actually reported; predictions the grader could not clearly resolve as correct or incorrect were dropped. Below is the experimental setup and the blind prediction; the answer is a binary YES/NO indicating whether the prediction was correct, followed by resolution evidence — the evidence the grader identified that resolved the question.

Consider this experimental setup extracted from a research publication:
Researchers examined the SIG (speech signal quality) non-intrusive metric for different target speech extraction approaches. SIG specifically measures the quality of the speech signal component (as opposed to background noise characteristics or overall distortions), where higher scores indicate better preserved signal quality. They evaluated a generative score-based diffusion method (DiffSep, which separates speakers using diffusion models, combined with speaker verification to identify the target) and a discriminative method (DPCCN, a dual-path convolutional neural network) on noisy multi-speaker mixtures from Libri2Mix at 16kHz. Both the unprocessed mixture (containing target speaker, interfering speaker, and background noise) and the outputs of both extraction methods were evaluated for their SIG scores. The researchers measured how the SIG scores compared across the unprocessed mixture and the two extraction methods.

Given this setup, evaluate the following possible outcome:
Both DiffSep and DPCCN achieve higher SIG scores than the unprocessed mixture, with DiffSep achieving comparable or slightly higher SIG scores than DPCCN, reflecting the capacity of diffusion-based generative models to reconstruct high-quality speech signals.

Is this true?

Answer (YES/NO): YES